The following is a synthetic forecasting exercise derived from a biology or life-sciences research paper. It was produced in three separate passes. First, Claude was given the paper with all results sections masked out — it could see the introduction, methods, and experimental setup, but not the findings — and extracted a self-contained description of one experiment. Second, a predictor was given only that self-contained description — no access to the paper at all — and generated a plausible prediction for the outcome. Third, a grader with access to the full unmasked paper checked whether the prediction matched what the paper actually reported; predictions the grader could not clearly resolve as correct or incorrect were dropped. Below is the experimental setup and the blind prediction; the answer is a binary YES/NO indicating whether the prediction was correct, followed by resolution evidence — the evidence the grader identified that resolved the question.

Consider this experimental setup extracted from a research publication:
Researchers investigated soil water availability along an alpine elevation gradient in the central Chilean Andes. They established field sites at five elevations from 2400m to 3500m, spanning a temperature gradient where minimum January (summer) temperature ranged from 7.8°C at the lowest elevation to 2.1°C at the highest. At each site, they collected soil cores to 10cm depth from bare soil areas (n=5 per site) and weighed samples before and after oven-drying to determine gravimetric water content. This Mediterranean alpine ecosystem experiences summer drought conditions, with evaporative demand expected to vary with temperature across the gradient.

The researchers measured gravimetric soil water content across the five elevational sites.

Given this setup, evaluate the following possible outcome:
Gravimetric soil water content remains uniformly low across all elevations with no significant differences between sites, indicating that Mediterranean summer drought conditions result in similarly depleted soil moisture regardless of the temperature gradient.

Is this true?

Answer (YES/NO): NO